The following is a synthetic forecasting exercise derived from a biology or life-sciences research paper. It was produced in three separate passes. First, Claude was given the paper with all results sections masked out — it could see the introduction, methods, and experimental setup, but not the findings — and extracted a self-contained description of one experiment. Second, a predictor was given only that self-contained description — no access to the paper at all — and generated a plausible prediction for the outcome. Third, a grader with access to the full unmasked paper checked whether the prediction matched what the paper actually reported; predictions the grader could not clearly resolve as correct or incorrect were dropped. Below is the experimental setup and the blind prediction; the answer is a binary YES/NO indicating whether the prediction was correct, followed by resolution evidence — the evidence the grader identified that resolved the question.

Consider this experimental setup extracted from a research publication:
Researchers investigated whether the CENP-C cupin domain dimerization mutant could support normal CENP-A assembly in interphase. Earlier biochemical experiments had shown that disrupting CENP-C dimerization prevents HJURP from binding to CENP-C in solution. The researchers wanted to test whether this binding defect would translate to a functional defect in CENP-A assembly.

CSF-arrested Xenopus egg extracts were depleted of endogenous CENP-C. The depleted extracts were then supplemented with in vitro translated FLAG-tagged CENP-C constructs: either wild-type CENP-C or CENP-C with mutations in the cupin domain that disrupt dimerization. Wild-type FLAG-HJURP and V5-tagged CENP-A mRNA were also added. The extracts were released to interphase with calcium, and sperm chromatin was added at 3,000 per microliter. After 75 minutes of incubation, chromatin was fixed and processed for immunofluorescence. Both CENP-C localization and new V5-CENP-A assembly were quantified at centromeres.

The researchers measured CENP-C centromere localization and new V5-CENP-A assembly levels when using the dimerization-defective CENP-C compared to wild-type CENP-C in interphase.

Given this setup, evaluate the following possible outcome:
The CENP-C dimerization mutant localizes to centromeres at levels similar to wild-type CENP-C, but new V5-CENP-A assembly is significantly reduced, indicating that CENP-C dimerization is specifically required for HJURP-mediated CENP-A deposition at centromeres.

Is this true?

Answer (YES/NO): NO